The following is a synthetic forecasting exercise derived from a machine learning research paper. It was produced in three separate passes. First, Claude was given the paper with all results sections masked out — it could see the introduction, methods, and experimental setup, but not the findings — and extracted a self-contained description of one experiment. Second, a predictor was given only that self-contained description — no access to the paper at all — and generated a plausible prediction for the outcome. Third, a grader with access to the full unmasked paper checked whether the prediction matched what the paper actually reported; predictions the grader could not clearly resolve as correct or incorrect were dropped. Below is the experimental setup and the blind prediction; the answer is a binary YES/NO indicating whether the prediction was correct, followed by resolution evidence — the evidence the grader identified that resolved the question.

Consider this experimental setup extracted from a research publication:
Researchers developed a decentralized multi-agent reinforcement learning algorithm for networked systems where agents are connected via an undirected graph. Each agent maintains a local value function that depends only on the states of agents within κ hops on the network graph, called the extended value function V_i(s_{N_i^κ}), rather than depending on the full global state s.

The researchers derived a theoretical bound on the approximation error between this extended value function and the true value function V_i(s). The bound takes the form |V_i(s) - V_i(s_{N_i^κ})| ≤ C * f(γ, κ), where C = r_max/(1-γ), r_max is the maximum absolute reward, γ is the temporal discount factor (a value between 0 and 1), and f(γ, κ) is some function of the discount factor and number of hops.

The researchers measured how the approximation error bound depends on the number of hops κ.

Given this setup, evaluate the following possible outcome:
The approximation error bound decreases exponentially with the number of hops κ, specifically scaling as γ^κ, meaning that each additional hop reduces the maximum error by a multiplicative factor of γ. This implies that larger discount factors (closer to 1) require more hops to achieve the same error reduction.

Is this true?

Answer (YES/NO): YES